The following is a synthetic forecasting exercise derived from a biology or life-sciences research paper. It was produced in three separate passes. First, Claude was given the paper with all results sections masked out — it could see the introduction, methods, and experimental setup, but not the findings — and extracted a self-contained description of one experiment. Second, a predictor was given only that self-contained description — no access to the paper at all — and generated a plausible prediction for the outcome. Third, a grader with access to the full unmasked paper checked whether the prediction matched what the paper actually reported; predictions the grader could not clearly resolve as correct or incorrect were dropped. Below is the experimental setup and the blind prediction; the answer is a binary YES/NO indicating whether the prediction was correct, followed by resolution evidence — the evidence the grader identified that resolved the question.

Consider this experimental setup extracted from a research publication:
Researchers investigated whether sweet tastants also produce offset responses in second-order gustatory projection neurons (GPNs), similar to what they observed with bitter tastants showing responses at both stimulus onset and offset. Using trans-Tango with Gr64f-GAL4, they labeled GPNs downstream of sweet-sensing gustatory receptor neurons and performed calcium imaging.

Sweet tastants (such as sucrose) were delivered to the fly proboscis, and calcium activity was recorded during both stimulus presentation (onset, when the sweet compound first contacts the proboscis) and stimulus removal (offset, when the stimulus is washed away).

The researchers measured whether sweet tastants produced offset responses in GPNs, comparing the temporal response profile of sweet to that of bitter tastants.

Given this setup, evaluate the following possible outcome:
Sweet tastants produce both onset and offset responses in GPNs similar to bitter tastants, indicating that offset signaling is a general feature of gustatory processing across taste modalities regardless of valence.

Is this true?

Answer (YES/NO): NO